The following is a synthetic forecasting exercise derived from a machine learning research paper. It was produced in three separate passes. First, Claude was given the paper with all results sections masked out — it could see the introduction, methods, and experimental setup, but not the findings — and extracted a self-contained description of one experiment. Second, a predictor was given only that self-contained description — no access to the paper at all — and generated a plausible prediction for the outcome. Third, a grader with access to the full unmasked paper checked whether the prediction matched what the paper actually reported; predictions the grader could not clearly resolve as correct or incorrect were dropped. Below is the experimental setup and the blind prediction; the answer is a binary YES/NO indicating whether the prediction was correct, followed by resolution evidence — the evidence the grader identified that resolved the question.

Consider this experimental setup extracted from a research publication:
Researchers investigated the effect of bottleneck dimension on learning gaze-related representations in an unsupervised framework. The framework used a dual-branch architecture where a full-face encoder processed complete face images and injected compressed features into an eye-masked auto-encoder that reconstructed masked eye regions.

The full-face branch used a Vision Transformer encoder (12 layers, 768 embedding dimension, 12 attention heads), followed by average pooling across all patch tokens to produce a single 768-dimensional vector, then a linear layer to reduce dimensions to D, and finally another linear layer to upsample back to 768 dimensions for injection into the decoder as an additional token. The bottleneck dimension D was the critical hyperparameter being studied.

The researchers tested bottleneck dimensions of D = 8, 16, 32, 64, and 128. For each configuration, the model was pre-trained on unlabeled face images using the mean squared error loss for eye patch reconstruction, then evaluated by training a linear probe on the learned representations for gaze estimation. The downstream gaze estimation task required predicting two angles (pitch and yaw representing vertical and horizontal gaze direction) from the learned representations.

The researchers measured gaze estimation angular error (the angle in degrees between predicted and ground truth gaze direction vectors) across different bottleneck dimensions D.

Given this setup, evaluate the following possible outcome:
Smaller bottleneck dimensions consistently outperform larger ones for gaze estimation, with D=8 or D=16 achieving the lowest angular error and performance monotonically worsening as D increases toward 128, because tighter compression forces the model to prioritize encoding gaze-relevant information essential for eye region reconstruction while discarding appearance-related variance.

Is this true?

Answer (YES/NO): NO